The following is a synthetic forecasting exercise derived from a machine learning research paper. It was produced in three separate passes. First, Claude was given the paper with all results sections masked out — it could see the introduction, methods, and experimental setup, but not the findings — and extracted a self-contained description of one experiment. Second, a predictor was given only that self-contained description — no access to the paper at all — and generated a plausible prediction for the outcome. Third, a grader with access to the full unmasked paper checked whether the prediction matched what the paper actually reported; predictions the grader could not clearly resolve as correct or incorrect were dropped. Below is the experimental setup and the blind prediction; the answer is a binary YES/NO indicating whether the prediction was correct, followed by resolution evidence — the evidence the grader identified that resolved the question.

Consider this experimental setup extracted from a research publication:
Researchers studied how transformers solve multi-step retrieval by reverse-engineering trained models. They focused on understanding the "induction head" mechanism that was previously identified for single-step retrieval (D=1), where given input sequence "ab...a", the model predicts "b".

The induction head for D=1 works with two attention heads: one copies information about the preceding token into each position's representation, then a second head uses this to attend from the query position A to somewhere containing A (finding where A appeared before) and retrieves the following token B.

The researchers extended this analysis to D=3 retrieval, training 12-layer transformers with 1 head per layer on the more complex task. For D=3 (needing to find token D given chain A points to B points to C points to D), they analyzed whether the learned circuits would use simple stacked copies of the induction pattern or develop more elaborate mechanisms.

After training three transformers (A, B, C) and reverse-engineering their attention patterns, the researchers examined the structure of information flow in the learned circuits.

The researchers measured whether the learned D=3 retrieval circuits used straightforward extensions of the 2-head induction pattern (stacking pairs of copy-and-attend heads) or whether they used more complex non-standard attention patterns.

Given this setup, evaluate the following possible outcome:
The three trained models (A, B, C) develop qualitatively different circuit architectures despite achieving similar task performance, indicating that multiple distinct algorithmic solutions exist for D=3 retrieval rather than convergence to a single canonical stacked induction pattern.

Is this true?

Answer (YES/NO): YES